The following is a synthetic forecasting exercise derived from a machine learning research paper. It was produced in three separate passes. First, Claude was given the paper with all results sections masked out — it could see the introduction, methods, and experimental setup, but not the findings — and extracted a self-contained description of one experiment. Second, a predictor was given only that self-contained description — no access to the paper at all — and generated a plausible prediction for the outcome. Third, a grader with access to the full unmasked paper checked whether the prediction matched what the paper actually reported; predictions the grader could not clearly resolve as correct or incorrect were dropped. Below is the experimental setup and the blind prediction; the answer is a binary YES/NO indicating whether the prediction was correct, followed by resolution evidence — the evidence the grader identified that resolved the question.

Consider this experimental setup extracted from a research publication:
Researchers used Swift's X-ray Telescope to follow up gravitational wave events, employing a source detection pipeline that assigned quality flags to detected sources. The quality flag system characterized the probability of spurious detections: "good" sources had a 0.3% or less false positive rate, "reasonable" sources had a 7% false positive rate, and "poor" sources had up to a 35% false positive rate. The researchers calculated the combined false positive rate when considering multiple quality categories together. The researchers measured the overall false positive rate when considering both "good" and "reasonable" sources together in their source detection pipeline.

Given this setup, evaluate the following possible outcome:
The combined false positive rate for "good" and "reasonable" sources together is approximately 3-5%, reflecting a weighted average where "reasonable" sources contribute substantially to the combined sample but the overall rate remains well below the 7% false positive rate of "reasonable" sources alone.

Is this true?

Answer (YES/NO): NO